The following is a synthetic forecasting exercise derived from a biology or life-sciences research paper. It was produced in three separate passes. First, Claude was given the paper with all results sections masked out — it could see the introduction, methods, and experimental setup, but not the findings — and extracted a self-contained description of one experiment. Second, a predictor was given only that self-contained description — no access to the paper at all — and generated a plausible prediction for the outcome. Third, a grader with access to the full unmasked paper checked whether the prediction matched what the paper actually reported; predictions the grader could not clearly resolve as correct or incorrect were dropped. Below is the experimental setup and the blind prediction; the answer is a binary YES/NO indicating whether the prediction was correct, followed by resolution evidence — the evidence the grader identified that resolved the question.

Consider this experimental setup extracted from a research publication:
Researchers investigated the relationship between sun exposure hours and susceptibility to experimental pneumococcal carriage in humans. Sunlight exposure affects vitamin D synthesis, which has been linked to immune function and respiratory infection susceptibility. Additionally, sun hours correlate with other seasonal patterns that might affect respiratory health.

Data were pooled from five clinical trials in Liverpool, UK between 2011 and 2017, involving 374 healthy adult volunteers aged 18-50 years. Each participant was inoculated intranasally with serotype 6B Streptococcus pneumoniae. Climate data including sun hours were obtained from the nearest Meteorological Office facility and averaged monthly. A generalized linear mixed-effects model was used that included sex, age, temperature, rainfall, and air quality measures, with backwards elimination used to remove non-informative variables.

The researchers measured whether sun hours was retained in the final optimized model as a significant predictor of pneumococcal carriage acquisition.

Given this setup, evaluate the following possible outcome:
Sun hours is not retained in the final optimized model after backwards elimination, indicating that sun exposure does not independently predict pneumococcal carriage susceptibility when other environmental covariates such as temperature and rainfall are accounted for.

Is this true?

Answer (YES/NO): YES